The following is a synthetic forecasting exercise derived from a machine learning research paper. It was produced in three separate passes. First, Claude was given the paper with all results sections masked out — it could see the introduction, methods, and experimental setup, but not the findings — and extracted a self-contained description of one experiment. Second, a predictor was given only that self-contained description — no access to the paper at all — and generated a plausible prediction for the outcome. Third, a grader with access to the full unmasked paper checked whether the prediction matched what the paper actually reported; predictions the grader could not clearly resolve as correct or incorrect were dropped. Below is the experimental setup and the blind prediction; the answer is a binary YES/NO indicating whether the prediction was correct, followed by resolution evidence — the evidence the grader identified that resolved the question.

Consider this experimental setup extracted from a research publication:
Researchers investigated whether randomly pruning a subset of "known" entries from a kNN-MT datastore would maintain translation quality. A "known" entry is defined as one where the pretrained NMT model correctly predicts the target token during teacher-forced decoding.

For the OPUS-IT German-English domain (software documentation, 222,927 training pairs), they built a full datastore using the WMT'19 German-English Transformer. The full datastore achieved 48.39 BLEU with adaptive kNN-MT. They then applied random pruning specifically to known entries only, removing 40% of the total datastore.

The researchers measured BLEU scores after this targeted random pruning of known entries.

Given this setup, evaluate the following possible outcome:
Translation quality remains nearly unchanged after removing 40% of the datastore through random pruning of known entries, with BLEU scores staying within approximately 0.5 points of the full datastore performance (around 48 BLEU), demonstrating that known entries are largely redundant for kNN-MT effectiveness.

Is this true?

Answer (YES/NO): NO